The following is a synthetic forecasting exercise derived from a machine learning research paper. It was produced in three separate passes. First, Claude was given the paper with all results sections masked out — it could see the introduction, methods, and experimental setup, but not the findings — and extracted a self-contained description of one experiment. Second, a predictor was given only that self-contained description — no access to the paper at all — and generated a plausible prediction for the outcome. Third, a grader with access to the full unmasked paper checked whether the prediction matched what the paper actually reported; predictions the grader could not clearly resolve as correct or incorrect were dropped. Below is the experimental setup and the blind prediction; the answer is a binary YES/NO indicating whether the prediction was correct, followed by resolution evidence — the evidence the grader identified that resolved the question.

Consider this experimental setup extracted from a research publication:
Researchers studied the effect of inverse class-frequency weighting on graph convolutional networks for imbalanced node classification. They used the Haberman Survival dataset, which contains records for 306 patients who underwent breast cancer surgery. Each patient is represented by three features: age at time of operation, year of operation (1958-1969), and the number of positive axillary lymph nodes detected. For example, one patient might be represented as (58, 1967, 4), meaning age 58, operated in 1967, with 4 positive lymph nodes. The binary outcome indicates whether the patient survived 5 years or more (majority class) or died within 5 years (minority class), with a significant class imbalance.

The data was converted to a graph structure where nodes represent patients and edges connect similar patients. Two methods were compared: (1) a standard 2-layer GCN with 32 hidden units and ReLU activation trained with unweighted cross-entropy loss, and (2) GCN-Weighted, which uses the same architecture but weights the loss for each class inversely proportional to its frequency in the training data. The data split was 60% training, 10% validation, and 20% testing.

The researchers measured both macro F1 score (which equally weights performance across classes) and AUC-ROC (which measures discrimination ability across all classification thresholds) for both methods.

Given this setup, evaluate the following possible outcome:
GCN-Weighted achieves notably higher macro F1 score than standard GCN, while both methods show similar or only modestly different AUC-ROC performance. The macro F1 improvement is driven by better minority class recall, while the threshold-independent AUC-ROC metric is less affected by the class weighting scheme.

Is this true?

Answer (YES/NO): NO